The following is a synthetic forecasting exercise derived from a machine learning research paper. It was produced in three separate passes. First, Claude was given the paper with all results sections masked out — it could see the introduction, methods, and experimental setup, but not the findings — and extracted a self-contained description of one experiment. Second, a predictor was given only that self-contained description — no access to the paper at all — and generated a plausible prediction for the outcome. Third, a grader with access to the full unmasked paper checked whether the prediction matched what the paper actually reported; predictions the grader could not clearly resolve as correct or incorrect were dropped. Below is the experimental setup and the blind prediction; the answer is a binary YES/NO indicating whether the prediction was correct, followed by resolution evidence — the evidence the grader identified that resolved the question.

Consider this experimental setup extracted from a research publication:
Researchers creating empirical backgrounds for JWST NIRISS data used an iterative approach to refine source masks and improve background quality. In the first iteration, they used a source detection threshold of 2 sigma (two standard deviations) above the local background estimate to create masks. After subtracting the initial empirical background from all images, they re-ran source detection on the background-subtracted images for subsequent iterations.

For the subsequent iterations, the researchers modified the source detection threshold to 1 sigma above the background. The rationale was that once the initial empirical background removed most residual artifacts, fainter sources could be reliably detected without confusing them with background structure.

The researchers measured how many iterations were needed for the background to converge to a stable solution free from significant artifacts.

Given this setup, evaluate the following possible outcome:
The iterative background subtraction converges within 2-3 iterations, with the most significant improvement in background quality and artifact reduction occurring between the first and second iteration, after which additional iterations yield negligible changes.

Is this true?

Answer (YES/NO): YES